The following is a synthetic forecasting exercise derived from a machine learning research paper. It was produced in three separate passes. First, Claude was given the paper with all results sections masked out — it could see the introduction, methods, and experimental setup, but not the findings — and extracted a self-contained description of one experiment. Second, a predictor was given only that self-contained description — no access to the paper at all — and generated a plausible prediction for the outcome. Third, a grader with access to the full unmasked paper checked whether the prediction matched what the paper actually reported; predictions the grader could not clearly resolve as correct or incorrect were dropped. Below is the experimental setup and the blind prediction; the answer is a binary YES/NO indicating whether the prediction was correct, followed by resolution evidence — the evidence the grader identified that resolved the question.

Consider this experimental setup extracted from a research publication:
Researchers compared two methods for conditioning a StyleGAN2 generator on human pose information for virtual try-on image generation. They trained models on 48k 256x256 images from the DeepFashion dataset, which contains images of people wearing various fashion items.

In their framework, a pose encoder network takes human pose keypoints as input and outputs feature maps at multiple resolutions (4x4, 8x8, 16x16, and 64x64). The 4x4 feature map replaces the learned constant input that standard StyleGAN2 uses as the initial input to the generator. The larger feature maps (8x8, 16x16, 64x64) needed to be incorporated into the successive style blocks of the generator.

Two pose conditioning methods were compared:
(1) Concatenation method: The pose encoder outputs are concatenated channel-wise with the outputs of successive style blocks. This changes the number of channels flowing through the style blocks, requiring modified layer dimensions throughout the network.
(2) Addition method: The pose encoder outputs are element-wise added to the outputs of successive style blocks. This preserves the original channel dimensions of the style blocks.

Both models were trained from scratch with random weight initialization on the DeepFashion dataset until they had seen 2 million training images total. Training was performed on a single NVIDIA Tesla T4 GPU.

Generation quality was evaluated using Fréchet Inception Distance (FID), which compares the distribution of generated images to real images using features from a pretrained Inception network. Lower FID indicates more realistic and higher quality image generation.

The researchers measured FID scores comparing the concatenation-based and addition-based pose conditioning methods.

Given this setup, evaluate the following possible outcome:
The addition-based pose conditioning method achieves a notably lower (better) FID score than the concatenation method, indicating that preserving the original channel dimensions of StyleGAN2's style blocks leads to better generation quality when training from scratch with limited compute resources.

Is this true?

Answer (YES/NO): NO